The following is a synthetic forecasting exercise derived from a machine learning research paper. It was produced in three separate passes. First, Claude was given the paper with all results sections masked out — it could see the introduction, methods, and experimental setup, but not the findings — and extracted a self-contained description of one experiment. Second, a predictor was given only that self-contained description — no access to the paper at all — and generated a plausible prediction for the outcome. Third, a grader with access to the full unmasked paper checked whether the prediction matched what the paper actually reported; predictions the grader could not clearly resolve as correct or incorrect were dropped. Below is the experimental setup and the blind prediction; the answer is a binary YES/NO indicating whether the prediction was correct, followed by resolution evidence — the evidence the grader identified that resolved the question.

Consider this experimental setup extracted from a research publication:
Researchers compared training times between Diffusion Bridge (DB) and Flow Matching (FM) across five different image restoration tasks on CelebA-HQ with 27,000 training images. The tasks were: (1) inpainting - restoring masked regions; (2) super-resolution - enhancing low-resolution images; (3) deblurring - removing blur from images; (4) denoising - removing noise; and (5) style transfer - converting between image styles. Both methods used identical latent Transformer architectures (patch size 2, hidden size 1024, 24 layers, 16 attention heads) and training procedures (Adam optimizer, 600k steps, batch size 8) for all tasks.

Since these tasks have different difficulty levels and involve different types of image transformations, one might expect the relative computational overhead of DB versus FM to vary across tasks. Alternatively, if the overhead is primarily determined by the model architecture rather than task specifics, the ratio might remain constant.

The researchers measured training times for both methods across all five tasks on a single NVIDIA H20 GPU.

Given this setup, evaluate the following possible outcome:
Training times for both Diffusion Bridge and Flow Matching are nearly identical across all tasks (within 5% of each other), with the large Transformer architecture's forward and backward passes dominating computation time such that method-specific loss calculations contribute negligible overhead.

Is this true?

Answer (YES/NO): NO